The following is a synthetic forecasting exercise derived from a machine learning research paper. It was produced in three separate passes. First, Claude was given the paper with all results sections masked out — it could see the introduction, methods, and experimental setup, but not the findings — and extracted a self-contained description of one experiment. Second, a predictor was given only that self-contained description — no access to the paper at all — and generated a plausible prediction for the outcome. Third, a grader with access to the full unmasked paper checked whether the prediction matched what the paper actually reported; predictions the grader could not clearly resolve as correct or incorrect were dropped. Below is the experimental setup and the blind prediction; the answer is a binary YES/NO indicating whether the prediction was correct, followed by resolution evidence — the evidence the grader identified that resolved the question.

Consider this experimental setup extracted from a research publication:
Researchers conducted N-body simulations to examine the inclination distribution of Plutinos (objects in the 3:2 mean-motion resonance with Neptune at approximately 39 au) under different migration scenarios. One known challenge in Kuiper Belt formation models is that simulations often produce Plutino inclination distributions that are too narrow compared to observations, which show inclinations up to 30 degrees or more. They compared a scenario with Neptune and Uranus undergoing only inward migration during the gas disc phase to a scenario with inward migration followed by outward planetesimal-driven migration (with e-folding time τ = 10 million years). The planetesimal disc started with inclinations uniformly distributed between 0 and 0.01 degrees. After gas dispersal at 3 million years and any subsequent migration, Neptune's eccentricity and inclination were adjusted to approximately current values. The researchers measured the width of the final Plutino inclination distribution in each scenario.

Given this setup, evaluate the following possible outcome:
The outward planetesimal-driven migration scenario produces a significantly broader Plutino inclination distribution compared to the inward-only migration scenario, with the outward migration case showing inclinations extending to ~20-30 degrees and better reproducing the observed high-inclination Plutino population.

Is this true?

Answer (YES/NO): NO